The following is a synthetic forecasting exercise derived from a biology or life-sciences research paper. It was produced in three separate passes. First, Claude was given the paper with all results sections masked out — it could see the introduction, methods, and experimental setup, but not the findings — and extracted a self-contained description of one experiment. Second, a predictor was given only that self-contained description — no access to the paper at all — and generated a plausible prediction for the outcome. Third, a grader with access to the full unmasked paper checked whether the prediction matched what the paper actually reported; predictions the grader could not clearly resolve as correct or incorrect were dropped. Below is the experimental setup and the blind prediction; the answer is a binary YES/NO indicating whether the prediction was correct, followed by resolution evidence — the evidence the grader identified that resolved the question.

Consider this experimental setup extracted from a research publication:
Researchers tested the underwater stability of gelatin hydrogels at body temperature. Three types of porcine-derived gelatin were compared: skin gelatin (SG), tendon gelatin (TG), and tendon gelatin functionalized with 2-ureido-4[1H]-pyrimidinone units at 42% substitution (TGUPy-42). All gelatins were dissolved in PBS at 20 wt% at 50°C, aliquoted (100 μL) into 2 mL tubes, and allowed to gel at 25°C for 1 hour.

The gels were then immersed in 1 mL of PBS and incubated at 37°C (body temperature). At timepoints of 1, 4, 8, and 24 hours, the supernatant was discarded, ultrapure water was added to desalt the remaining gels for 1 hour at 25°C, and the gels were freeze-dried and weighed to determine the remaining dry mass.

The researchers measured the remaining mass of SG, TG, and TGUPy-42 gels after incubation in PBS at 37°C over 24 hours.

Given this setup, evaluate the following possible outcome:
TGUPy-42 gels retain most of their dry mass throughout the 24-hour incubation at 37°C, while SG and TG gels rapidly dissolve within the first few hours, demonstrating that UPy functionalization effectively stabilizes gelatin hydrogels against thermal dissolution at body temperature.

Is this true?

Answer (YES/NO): NO